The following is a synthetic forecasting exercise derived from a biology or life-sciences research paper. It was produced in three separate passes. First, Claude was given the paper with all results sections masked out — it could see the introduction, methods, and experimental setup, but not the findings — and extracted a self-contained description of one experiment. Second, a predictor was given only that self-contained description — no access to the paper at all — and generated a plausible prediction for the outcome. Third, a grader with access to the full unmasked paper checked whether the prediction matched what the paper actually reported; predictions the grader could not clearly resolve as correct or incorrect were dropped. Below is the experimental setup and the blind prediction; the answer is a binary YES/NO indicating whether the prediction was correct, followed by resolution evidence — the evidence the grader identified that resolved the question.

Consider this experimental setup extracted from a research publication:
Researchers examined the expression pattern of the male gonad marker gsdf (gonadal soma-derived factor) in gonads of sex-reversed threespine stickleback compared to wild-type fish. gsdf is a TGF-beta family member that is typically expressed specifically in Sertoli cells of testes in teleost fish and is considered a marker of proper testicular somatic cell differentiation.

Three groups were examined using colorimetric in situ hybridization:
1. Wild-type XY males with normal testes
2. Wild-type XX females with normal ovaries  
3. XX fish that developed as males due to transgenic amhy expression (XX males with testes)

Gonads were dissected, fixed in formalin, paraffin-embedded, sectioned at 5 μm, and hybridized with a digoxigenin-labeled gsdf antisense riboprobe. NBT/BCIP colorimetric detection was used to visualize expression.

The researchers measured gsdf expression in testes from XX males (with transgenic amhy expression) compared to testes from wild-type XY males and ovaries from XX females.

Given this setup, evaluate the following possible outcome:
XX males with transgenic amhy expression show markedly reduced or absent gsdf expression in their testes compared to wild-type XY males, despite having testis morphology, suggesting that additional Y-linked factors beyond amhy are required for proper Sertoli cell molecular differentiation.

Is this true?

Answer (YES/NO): NO